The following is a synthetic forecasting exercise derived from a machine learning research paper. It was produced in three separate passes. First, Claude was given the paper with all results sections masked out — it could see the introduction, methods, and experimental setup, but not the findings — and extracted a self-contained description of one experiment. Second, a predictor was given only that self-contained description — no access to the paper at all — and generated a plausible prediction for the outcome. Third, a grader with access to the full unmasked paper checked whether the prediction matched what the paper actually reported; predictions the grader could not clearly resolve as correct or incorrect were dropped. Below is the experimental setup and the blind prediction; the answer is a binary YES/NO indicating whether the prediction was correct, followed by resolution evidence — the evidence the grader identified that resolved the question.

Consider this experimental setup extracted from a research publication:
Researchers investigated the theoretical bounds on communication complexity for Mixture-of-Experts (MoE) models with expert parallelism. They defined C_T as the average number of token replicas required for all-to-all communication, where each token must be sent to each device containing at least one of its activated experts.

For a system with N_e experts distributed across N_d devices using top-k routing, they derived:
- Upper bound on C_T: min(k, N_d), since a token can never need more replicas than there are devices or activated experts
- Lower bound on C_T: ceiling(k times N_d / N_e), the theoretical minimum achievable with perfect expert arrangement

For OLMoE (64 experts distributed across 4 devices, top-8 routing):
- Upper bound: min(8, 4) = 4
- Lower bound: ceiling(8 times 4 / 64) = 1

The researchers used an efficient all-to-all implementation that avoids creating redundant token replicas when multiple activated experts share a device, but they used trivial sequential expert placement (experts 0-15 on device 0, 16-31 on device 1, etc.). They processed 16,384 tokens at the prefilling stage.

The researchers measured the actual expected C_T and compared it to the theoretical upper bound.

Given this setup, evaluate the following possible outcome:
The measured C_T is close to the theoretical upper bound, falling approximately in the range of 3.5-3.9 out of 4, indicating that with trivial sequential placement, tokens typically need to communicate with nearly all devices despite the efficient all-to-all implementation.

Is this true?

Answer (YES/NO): YES